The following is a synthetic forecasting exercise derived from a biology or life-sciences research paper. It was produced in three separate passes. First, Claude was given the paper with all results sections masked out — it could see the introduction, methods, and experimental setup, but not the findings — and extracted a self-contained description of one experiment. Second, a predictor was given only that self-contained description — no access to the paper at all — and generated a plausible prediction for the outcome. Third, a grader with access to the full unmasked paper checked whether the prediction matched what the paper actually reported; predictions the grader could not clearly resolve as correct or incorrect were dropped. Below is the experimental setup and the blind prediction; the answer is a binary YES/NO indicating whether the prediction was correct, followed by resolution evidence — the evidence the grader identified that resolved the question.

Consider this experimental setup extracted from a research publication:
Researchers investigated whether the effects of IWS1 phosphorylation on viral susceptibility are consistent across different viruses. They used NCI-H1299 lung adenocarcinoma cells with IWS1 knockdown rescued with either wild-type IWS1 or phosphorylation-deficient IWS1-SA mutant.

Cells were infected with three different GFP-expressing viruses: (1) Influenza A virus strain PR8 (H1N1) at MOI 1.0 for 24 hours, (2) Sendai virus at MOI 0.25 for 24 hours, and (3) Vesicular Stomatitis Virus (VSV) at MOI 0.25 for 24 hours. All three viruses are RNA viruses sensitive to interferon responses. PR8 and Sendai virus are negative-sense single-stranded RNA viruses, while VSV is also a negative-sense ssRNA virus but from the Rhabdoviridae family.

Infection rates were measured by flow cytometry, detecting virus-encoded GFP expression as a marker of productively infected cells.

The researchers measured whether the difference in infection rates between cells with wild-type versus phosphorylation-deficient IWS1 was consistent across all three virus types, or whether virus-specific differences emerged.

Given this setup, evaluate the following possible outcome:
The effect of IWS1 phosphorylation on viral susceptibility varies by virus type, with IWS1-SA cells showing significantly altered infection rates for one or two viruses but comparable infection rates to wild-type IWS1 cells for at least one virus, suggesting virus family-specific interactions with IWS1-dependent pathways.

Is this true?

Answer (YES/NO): NO